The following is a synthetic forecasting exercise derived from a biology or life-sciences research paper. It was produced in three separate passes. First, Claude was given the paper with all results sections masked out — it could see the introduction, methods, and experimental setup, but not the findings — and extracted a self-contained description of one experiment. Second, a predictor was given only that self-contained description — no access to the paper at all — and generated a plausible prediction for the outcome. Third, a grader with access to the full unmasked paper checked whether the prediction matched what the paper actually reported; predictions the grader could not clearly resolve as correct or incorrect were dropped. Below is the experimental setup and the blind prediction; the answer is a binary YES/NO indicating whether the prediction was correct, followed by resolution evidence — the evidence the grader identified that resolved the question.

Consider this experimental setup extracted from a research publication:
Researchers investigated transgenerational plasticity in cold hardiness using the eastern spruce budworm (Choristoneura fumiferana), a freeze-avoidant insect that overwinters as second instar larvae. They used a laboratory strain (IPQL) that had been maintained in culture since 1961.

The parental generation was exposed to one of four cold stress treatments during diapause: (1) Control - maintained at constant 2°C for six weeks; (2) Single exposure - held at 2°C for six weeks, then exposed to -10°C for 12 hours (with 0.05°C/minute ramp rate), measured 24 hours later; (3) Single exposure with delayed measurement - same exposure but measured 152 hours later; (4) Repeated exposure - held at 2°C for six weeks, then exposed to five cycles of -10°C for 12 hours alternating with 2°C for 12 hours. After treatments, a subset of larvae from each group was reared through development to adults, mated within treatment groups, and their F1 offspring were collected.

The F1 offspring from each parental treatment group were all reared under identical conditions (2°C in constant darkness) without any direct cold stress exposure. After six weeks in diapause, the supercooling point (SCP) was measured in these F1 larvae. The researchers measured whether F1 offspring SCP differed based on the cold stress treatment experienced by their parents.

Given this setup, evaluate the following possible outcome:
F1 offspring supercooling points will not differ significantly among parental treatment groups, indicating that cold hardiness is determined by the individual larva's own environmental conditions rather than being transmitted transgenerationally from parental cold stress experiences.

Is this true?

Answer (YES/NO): YES